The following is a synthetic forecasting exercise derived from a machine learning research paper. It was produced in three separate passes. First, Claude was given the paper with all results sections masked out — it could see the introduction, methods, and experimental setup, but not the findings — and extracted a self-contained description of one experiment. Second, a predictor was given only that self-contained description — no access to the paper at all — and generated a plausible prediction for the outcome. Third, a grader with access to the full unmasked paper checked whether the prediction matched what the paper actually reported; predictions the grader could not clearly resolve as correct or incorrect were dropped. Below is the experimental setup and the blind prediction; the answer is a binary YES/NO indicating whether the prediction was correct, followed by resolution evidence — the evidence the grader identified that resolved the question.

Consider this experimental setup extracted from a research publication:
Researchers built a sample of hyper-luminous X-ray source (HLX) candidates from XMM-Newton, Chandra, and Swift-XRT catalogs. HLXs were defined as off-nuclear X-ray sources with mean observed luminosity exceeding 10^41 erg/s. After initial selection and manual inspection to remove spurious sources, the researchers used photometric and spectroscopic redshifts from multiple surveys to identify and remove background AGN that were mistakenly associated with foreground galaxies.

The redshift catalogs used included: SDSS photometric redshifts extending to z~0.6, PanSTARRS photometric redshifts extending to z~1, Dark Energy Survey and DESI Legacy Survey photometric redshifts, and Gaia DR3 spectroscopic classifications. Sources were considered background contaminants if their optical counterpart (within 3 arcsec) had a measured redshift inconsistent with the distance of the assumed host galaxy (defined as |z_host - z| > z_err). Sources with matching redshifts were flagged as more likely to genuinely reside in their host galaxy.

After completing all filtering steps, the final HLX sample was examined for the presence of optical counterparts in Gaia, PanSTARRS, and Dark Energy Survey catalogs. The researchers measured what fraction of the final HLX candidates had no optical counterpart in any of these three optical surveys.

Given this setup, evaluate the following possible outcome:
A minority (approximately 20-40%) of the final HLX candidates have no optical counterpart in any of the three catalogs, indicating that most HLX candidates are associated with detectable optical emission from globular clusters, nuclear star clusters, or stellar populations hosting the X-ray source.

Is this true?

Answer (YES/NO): NO